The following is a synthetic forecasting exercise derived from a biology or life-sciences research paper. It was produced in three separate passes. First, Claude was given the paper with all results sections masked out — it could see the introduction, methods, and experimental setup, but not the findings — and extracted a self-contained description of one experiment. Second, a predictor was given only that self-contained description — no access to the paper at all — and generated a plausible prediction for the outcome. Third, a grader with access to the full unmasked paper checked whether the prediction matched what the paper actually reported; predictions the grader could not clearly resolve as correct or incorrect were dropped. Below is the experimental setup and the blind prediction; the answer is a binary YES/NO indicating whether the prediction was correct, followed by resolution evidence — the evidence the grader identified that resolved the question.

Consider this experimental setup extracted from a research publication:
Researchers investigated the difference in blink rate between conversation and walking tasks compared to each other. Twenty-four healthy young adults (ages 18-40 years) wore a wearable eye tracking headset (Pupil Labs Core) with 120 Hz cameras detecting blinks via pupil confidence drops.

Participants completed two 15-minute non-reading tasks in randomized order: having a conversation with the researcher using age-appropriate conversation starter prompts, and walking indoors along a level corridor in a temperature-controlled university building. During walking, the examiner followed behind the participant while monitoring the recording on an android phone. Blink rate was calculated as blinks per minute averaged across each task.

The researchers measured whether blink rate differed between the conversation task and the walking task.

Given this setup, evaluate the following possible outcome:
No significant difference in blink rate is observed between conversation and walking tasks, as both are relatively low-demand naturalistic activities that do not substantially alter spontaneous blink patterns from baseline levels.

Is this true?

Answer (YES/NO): YES